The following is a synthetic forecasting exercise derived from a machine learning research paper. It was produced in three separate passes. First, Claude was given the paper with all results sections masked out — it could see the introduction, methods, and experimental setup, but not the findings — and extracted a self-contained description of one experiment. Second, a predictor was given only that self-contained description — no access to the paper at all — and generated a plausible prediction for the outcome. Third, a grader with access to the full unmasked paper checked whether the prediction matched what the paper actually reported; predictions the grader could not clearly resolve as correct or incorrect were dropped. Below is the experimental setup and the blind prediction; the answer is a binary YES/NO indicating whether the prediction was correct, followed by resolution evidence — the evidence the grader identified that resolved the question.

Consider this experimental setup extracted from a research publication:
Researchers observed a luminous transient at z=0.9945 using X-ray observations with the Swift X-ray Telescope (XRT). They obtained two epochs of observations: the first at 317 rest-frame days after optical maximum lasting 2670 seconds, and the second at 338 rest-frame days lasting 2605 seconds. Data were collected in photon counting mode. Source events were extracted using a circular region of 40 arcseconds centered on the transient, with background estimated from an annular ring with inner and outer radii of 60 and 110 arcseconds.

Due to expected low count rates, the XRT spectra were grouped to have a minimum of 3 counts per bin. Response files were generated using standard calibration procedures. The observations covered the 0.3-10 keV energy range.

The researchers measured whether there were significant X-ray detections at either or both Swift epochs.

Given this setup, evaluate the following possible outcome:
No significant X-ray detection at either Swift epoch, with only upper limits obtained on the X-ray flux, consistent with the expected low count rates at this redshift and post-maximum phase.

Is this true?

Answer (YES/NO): NO